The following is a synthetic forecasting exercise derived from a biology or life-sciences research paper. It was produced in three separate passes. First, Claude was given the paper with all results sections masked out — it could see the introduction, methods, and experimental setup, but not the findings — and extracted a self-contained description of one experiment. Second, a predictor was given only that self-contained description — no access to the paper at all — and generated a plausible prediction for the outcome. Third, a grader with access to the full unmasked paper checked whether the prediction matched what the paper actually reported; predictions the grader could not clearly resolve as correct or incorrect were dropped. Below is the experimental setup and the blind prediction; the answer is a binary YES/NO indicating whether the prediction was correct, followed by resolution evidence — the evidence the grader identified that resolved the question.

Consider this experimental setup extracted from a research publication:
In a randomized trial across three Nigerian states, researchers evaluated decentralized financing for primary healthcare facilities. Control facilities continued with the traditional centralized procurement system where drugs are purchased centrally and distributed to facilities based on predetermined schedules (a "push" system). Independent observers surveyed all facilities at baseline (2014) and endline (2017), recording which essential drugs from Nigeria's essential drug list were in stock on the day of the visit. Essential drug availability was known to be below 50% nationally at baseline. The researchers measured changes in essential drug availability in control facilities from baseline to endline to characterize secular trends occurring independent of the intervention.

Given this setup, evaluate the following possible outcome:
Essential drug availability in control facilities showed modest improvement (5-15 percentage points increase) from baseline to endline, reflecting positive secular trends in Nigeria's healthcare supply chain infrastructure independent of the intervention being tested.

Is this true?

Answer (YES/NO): YES